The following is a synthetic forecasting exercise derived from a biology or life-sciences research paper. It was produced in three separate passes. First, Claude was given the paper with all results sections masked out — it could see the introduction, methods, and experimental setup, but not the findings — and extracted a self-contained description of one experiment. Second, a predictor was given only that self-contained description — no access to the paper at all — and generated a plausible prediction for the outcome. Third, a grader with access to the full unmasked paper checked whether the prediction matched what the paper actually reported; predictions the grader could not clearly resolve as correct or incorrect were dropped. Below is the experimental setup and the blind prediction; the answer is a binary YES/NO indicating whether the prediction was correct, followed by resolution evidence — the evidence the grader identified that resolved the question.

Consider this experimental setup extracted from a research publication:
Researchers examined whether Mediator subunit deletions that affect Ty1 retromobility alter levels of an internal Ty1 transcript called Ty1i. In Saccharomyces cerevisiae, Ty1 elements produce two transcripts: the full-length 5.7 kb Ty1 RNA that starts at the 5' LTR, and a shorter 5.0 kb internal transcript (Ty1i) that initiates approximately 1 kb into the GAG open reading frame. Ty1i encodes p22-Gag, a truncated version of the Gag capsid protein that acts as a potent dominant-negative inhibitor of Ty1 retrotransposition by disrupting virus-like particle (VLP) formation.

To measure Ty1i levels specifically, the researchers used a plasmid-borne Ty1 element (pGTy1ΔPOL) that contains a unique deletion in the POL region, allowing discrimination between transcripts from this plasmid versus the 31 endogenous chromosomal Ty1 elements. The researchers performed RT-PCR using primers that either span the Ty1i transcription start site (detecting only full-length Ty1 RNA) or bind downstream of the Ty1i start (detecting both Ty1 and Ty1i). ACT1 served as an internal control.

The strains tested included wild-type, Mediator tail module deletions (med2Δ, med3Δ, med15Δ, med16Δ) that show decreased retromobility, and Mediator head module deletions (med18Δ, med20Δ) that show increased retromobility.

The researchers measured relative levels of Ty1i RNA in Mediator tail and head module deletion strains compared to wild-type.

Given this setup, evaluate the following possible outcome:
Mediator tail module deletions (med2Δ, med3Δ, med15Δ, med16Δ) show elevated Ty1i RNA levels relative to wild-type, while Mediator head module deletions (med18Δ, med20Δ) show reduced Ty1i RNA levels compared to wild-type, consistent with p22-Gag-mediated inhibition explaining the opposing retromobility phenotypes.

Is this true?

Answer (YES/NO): NO